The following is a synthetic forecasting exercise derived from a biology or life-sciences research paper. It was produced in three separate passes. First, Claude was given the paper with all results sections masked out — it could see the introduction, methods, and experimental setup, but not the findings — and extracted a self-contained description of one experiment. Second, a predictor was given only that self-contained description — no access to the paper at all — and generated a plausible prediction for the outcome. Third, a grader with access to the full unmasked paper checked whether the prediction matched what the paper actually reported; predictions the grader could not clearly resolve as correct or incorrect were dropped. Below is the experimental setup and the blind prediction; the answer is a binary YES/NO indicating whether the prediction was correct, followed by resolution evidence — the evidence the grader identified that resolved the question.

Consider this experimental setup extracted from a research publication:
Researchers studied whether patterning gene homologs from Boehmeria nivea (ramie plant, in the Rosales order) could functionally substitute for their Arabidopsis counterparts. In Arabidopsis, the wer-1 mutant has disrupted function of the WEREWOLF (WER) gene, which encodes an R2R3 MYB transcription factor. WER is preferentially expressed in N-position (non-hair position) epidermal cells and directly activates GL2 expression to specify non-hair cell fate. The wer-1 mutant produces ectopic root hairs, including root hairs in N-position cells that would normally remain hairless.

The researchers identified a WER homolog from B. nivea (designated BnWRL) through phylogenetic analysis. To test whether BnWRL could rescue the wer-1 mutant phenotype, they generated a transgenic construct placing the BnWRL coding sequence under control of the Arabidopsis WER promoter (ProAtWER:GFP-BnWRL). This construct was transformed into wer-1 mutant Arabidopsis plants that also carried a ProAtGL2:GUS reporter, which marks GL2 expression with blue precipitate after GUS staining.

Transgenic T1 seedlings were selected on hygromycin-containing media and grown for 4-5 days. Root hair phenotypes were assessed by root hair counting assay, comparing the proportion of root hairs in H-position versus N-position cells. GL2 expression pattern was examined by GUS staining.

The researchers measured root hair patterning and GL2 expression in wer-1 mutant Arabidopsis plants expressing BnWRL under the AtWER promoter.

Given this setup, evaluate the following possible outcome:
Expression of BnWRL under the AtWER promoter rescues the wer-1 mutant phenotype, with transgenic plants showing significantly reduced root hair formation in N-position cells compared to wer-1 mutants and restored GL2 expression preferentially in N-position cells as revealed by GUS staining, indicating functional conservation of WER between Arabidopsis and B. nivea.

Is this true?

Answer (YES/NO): YES